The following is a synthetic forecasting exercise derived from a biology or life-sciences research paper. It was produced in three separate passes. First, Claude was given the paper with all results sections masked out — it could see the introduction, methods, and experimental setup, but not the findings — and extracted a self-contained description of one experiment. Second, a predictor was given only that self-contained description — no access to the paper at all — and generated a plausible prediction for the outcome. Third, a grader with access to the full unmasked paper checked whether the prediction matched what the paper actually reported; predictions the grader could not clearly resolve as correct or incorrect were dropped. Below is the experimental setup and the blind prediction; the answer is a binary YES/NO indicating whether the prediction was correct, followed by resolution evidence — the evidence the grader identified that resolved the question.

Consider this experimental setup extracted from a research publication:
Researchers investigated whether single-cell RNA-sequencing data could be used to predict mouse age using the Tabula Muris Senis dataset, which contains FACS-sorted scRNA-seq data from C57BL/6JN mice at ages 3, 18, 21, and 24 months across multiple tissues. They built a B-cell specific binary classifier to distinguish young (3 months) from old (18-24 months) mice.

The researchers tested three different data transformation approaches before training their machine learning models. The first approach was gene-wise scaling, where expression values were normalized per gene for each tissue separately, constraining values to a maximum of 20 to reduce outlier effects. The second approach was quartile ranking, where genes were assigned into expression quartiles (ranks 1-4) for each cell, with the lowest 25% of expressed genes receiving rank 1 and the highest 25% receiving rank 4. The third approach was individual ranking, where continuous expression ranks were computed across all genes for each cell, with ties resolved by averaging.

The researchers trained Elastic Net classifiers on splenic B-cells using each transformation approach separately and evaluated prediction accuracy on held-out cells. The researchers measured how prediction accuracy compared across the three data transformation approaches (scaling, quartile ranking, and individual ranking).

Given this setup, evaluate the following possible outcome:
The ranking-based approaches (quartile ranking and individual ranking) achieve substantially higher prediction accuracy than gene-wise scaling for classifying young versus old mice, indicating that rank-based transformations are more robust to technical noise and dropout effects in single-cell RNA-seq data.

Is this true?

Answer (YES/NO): NO